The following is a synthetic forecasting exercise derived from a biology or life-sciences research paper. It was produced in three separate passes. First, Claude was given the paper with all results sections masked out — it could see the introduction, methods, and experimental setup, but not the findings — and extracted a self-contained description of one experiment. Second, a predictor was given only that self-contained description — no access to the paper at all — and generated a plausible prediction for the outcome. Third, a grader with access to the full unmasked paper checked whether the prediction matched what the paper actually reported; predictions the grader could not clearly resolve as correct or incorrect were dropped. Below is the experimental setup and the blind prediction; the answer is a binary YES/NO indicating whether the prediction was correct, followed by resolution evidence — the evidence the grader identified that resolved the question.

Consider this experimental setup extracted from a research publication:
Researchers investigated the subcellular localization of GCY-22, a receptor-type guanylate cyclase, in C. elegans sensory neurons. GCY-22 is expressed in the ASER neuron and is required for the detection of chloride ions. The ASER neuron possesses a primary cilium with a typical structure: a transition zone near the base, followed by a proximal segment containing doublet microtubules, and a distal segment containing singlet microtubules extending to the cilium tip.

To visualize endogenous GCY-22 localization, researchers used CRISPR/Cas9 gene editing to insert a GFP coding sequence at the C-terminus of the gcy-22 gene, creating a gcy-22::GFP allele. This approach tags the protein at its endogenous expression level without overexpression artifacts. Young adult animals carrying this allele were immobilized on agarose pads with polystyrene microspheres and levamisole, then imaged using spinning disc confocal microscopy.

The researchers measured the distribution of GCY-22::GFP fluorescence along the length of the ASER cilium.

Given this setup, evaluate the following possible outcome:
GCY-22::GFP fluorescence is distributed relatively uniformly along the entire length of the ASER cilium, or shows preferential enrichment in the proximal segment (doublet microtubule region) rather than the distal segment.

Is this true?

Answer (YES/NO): NO